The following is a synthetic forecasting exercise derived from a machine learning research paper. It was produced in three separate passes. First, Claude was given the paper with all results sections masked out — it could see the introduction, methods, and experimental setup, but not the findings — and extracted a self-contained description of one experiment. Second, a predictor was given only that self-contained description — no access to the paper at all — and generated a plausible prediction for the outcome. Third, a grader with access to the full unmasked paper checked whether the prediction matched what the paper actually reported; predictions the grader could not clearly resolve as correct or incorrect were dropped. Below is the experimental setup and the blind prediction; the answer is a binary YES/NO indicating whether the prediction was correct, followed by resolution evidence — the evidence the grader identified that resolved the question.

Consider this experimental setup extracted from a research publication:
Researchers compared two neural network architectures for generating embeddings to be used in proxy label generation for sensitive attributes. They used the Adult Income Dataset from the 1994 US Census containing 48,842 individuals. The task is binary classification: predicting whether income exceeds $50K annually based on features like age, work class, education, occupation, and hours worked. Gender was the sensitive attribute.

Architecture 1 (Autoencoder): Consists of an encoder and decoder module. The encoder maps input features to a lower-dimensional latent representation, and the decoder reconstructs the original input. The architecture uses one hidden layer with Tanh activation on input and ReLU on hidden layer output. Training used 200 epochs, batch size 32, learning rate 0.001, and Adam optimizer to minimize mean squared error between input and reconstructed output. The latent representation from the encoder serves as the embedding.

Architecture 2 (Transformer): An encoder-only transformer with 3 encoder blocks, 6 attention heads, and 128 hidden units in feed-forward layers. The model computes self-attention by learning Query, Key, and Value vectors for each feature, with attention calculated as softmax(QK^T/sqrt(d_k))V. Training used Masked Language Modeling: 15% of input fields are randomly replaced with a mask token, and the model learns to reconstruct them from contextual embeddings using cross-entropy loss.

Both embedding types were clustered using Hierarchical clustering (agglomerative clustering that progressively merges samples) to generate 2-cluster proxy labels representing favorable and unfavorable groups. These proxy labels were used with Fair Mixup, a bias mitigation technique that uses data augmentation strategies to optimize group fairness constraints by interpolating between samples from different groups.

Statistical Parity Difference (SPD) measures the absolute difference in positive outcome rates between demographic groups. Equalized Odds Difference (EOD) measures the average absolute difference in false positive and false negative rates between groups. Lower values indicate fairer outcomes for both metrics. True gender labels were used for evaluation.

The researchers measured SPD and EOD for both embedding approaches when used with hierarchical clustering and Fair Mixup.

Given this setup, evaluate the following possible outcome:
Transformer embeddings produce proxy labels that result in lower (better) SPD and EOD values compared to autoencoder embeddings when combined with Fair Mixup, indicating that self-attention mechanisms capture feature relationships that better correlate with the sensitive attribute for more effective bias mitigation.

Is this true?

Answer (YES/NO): YES